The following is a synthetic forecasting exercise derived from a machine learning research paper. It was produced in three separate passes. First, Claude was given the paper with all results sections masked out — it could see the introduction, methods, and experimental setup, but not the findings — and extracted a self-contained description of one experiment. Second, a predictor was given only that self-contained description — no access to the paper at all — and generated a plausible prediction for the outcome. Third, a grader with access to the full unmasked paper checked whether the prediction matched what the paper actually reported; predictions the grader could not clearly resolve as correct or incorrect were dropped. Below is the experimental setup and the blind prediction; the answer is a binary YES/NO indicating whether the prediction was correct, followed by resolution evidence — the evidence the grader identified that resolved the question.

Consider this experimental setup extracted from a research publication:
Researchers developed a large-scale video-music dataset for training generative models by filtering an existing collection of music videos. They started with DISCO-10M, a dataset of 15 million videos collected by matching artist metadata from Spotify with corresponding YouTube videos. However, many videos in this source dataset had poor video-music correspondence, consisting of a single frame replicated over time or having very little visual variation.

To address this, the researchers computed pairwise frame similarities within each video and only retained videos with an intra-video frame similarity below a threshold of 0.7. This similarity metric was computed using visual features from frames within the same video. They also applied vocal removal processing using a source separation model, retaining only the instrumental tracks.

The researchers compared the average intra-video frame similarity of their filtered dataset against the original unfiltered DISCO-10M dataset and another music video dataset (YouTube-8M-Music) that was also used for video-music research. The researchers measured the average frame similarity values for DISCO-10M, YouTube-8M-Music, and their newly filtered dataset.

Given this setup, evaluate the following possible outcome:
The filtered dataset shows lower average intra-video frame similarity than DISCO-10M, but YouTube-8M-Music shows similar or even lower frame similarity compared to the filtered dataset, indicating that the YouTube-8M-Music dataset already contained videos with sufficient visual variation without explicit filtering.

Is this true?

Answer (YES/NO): NO